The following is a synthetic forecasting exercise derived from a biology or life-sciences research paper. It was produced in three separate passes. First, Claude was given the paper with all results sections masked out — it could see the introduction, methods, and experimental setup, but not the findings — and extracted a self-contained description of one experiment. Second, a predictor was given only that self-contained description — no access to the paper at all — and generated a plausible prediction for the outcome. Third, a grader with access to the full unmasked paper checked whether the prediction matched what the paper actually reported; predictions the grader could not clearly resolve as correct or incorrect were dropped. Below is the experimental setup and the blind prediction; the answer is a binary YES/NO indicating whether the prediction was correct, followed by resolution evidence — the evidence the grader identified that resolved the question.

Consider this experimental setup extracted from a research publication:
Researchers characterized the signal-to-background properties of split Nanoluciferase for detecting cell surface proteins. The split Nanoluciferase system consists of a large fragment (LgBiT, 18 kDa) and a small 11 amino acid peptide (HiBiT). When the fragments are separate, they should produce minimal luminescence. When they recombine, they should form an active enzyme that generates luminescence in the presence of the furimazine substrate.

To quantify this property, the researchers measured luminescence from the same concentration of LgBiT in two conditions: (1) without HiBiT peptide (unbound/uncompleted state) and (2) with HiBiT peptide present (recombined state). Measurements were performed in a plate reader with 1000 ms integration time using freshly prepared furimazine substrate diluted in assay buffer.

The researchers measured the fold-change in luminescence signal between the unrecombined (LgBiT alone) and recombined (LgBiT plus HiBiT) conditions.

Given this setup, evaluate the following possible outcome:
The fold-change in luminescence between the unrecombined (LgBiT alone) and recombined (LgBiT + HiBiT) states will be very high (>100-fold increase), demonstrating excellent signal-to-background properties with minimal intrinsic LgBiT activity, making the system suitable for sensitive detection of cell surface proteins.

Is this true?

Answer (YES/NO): YES